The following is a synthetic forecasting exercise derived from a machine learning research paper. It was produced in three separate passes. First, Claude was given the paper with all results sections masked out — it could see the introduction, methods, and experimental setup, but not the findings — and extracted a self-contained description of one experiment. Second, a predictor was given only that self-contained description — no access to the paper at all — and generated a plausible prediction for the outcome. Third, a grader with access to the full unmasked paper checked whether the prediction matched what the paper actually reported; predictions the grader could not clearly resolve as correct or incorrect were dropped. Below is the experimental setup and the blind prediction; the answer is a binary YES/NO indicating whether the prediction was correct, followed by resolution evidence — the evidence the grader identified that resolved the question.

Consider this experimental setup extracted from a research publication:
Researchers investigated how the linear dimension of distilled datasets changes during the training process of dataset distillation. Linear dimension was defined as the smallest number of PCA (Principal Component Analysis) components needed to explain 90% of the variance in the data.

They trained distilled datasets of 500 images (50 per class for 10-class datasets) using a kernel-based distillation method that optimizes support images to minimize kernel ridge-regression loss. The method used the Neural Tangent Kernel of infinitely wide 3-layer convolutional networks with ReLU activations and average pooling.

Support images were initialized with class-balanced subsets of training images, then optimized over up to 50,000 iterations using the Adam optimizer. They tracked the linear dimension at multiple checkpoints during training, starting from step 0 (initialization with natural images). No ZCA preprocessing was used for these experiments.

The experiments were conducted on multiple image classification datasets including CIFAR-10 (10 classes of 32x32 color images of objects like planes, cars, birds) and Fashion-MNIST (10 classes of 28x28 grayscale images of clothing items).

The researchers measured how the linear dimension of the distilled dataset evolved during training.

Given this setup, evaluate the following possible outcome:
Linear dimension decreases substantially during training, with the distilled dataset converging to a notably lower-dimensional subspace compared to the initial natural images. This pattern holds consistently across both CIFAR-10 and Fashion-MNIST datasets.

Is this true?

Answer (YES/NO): NO